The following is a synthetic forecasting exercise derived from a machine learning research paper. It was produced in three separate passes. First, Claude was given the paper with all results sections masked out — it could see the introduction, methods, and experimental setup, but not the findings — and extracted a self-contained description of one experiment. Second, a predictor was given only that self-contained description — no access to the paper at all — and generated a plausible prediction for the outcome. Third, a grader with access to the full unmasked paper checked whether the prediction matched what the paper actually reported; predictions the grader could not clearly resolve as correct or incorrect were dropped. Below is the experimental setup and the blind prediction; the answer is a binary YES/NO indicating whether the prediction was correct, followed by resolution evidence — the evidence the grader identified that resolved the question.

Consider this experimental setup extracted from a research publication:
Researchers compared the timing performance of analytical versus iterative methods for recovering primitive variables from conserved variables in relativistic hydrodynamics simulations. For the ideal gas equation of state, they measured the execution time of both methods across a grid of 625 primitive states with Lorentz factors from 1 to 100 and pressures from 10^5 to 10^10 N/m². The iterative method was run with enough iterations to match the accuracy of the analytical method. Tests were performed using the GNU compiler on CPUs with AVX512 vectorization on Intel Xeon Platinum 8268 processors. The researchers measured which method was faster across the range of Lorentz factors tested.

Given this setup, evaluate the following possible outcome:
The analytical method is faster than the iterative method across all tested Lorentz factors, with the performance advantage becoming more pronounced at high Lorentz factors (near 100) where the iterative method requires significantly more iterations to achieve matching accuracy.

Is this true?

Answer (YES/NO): NO